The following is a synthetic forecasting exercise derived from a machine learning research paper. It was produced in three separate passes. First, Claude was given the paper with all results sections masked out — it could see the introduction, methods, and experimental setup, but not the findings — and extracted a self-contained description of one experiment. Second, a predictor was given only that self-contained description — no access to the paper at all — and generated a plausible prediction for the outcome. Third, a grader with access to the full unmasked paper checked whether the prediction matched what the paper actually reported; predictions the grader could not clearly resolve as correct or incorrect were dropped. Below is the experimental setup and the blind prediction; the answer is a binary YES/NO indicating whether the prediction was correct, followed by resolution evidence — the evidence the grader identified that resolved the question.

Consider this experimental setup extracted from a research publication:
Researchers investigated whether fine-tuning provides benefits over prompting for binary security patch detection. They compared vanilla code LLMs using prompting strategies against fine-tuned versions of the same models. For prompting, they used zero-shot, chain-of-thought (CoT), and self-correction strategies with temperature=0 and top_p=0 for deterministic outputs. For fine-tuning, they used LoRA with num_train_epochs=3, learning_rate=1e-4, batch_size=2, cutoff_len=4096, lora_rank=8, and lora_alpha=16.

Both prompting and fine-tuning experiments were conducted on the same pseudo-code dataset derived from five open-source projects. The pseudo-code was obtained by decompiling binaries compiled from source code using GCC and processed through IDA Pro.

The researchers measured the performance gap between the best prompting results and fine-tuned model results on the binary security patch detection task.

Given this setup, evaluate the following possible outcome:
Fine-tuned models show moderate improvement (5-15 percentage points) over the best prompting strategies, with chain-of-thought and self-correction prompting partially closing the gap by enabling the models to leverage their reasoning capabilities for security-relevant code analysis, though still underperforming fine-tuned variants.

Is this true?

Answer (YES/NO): NO